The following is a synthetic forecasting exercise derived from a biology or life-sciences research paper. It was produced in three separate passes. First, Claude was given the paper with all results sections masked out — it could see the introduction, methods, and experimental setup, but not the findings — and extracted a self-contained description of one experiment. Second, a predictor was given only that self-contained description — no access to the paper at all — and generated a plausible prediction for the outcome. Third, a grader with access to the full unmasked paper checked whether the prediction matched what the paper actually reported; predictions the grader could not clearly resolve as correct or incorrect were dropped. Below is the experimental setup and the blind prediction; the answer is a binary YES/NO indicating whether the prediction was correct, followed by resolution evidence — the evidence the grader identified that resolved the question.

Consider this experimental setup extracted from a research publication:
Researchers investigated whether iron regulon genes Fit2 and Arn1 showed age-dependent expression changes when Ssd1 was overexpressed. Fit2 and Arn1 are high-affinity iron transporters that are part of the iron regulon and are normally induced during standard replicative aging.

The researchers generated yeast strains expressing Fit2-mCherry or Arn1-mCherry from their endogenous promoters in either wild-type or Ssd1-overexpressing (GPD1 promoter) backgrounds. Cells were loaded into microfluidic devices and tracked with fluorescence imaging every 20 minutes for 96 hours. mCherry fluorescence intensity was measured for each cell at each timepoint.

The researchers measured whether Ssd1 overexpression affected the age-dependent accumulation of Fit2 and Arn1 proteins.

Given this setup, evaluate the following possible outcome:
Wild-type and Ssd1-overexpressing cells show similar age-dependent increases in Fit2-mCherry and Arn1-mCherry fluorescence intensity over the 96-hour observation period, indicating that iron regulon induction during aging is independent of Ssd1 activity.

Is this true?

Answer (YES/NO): NO